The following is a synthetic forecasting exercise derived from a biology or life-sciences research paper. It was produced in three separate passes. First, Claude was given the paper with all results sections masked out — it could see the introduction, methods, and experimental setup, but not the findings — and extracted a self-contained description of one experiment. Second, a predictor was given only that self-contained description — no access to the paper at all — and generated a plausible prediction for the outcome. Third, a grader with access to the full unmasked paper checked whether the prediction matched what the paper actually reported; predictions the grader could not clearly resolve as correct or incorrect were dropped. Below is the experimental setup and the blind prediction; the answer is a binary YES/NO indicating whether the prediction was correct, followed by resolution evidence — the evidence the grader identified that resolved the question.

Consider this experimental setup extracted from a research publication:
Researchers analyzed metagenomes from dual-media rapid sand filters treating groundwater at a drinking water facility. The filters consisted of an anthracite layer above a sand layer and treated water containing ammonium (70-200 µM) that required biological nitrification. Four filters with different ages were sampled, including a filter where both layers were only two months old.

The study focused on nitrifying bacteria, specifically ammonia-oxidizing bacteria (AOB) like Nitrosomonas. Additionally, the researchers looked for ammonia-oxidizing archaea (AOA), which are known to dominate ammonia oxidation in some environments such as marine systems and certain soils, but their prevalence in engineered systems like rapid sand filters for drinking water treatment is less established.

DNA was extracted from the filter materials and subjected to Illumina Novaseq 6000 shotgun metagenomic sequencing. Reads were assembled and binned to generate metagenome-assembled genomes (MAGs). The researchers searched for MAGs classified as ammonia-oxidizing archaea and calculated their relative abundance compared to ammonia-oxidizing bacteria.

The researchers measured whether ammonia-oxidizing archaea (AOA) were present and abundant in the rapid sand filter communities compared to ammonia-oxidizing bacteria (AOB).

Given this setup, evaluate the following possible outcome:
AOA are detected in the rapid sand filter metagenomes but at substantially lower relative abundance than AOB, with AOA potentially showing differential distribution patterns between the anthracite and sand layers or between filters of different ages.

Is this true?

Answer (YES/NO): NO